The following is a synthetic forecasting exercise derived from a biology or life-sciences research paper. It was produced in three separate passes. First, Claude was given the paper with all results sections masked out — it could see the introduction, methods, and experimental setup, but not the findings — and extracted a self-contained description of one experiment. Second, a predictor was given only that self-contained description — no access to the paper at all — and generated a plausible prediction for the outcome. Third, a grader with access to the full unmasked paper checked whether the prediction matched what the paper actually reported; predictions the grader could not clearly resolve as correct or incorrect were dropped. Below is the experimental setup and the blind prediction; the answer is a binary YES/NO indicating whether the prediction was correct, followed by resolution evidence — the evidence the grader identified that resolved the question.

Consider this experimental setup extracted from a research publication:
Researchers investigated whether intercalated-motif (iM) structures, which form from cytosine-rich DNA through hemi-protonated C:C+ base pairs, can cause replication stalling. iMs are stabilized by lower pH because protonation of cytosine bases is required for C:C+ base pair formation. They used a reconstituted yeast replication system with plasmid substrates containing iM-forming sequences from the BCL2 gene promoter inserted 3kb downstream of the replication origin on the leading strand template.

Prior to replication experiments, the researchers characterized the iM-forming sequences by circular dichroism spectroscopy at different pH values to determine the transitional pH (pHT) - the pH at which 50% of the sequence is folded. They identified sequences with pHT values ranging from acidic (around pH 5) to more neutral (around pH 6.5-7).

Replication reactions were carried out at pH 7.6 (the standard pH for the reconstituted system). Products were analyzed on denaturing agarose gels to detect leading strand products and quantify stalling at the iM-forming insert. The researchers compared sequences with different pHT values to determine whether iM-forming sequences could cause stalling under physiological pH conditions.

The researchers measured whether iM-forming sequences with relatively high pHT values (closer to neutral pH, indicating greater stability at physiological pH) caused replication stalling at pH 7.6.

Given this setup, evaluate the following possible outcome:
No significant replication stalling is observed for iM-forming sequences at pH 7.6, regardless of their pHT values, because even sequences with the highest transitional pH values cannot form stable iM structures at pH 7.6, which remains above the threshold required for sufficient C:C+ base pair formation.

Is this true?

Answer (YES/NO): NO